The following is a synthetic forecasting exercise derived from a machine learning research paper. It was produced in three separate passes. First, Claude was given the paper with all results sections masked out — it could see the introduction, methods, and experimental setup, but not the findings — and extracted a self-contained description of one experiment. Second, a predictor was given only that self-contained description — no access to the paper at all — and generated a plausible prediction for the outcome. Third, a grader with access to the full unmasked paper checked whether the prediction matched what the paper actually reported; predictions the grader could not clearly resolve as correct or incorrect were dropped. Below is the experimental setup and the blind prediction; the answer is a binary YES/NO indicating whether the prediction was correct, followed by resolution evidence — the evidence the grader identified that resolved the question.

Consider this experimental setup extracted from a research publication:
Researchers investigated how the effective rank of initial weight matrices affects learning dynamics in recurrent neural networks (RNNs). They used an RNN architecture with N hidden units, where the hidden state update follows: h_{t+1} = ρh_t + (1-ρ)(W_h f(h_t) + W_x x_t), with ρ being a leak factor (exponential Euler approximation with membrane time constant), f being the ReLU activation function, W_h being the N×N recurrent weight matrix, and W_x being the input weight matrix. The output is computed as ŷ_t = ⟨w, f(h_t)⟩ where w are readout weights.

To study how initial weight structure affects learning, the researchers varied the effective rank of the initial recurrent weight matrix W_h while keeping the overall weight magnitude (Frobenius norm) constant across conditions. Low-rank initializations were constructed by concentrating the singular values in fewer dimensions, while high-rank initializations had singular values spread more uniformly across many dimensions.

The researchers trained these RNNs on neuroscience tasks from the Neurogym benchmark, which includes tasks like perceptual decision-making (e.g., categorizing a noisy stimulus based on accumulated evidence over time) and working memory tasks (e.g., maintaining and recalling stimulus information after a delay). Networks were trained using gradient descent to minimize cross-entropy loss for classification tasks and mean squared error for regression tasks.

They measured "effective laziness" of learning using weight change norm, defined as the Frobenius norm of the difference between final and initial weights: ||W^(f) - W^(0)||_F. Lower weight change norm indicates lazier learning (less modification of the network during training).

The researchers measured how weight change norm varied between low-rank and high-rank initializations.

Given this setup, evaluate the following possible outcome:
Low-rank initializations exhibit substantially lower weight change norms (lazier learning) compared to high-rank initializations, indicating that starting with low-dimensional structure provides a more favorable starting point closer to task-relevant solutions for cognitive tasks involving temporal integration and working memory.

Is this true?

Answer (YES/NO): NO